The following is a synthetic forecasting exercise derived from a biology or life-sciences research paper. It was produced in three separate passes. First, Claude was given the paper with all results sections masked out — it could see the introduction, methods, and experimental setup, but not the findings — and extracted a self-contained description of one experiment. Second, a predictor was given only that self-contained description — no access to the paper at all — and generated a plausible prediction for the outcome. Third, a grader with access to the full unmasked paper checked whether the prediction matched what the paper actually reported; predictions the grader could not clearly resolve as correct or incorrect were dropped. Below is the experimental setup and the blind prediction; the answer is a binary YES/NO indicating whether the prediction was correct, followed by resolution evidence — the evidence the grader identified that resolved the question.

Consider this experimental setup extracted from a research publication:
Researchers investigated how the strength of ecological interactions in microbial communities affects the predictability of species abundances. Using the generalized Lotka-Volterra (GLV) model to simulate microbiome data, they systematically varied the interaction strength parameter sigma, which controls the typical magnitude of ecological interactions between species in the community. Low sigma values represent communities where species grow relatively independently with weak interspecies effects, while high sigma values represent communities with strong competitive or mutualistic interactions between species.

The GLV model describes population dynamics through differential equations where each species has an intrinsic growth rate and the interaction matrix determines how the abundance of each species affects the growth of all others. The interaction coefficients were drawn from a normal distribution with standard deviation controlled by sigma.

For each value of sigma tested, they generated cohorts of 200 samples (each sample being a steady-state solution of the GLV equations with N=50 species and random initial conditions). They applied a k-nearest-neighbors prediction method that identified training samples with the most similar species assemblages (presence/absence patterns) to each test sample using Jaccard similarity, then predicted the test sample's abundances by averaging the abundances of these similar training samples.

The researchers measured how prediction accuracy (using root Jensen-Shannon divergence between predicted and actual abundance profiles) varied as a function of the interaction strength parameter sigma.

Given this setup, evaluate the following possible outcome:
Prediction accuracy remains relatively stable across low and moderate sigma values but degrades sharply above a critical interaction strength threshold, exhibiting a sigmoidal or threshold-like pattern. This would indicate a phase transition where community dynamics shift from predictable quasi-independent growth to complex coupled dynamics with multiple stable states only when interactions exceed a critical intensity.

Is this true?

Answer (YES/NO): NO